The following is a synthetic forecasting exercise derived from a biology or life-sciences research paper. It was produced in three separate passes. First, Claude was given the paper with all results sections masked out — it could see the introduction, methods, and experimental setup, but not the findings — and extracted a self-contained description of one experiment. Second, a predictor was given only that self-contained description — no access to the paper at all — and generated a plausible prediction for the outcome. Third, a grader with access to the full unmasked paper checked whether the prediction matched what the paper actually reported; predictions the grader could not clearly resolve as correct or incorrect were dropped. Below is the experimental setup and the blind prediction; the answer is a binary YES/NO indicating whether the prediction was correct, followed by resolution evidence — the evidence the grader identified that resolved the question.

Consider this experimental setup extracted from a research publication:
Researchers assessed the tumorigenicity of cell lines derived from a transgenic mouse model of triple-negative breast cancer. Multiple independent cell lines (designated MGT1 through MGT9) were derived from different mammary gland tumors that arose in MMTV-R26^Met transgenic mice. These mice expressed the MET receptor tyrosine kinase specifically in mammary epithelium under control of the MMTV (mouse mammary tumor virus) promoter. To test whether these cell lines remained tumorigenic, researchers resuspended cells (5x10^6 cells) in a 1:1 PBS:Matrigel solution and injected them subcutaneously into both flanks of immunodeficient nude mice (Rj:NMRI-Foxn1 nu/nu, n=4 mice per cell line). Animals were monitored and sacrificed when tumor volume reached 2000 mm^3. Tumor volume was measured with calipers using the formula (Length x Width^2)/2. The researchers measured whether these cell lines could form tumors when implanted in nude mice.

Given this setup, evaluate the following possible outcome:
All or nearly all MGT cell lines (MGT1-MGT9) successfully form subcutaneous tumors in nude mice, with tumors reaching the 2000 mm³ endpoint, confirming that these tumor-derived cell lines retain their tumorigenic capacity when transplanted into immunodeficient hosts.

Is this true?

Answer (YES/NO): NO